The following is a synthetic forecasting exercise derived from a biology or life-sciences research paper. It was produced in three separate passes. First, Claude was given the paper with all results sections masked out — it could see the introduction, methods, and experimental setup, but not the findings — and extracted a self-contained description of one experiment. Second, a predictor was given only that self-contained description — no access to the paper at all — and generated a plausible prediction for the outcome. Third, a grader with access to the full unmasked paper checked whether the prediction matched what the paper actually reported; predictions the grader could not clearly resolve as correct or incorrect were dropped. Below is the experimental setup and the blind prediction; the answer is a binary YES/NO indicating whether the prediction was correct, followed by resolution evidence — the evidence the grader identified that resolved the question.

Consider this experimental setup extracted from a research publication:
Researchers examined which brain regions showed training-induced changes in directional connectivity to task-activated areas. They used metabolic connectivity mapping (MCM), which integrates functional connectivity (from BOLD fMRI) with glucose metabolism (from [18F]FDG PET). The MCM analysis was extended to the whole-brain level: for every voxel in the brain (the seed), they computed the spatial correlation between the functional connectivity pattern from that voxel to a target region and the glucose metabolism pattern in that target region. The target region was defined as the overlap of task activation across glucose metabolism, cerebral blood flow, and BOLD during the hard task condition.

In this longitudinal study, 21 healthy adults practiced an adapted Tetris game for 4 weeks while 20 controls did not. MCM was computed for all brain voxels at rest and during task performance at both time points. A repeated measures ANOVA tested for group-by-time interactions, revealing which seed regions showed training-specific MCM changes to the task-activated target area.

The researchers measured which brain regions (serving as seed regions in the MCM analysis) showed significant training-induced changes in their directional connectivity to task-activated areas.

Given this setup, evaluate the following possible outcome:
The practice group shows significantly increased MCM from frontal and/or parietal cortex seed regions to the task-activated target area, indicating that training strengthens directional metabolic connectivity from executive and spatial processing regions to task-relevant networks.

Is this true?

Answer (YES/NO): NO